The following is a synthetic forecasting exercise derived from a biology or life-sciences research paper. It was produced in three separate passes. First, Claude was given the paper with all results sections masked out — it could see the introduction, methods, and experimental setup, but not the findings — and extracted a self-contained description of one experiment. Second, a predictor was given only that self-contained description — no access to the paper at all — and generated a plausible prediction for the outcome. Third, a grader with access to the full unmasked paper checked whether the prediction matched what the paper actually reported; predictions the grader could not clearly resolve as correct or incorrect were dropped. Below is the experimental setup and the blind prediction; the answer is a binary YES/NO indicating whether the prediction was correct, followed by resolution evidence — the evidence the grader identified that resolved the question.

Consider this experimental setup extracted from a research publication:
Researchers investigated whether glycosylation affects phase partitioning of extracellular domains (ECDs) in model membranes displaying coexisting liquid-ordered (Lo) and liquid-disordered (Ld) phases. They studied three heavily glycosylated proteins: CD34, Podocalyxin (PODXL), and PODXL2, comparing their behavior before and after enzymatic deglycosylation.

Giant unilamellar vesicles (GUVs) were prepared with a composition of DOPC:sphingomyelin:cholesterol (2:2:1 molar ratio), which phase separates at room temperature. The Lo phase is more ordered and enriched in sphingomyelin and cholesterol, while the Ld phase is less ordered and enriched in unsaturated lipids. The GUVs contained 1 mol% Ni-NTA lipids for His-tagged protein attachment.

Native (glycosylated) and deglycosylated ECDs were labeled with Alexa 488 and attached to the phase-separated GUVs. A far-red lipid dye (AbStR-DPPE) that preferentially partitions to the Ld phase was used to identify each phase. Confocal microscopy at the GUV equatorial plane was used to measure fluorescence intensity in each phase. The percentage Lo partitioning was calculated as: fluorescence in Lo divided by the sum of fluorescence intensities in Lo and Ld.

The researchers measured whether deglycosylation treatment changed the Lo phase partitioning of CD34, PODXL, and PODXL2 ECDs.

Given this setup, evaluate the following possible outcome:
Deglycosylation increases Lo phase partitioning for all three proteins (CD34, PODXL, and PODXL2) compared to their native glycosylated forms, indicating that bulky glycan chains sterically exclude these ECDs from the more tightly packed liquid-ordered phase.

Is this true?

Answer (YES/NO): NO